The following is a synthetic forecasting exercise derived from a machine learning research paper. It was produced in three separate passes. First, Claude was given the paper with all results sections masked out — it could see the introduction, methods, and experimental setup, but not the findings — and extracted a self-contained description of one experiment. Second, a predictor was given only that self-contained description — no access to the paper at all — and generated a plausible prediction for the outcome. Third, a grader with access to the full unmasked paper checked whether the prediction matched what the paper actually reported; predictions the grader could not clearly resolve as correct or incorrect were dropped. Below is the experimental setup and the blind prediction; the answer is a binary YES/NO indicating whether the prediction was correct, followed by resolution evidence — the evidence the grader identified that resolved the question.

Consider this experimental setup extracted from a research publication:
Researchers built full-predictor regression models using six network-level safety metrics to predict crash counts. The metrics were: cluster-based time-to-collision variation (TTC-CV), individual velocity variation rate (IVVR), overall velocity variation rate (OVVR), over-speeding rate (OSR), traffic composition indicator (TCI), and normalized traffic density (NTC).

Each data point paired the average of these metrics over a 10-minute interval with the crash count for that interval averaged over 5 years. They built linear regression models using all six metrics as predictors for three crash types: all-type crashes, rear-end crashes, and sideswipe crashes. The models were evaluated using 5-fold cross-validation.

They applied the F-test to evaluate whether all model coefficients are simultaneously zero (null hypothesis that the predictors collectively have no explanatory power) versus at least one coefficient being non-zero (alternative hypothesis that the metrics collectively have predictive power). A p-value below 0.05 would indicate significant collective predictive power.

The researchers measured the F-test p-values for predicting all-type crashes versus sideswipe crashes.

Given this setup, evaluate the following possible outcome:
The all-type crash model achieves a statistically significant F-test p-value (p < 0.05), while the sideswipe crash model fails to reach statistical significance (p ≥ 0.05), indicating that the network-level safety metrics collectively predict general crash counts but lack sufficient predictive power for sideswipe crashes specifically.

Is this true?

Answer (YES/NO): YES